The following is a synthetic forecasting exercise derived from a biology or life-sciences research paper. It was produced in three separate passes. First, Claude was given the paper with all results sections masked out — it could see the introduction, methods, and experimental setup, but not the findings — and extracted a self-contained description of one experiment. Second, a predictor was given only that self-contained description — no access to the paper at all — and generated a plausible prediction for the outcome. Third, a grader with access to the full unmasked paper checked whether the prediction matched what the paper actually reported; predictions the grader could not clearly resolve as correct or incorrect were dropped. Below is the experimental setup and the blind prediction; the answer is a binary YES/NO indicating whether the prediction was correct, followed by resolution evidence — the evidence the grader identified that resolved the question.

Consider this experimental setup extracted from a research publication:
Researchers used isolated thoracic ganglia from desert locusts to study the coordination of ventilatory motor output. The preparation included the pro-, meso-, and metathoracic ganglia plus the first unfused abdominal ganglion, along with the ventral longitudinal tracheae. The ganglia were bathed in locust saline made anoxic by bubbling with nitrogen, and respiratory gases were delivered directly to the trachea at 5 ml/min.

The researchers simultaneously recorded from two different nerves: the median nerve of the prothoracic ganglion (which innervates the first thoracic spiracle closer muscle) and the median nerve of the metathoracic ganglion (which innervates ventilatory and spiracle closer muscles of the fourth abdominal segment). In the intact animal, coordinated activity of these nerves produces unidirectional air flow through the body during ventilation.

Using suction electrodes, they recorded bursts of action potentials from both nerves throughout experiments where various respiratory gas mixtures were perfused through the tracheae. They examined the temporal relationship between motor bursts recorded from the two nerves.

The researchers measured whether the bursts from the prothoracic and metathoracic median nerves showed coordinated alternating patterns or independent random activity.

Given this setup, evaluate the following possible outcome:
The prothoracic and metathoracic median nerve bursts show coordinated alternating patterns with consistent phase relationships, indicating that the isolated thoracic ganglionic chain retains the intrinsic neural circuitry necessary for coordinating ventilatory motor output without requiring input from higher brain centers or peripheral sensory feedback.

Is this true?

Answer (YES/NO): YES